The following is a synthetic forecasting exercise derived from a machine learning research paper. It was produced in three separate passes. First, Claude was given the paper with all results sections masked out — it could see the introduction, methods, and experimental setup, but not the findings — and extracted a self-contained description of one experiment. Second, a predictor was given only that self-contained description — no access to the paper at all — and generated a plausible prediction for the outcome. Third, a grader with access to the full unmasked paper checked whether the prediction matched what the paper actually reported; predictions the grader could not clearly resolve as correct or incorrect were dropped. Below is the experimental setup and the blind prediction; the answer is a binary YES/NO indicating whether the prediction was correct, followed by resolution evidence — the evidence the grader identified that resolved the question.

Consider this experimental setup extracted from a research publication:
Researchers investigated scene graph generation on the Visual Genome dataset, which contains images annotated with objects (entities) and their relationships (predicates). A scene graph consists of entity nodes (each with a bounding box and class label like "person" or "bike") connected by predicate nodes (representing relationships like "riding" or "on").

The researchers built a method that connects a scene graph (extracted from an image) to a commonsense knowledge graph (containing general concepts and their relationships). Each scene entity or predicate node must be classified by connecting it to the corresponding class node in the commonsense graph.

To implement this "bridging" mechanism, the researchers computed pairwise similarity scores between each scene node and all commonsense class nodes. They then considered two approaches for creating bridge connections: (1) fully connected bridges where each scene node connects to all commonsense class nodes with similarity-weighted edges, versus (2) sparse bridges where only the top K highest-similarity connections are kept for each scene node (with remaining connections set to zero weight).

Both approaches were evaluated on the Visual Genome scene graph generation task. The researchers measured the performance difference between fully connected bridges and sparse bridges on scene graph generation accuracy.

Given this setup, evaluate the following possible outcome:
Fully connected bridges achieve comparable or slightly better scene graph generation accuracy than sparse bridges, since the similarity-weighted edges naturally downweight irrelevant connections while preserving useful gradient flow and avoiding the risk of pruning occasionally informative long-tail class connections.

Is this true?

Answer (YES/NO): NO